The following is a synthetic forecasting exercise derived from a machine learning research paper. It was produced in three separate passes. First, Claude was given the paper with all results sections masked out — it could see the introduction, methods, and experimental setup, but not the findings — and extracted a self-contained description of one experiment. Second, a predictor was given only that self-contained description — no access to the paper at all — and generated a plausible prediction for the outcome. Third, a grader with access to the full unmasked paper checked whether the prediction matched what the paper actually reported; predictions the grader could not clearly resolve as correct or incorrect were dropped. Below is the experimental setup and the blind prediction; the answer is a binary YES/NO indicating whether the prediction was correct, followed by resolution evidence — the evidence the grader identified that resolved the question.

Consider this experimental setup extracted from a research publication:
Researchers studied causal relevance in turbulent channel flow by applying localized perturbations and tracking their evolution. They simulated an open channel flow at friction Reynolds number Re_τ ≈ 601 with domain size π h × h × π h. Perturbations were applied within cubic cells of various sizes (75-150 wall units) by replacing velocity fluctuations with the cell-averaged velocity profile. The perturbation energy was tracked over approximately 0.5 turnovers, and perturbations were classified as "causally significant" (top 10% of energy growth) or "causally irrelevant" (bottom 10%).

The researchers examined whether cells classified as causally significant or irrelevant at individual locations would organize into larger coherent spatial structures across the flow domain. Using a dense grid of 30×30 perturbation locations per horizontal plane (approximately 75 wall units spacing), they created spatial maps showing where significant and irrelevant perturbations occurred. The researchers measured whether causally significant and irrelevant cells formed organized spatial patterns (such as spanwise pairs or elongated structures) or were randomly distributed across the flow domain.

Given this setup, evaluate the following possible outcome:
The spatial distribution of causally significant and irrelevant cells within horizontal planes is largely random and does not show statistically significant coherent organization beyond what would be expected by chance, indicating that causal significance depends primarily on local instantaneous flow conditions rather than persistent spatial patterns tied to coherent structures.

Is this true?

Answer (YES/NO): NO